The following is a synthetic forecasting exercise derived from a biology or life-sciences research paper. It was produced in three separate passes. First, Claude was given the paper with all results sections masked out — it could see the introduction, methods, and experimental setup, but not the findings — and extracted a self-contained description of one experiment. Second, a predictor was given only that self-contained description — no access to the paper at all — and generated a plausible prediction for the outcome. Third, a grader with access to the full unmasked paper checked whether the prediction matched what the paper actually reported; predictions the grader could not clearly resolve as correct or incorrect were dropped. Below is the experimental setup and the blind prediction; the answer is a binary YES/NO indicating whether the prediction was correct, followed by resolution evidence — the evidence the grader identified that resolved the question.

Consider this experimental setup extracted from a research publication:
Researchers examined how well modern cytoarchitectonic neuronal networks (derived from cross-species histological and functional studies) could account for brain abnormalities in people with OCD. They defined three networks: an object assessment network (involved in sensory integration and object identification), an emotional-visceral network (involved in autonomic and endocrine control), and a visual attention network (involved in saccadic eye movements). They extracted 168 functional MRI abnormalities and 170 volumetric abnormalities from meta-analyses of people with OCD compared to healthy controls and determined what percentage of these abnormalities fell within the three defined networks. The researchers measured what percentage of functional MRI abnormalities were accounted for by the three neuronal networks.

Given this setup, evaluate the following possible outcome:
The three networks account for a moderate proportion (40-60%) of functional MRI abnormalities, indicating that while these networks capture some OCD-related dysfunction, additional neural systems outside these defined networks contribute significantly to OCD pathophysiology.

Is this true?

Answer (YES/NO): NO